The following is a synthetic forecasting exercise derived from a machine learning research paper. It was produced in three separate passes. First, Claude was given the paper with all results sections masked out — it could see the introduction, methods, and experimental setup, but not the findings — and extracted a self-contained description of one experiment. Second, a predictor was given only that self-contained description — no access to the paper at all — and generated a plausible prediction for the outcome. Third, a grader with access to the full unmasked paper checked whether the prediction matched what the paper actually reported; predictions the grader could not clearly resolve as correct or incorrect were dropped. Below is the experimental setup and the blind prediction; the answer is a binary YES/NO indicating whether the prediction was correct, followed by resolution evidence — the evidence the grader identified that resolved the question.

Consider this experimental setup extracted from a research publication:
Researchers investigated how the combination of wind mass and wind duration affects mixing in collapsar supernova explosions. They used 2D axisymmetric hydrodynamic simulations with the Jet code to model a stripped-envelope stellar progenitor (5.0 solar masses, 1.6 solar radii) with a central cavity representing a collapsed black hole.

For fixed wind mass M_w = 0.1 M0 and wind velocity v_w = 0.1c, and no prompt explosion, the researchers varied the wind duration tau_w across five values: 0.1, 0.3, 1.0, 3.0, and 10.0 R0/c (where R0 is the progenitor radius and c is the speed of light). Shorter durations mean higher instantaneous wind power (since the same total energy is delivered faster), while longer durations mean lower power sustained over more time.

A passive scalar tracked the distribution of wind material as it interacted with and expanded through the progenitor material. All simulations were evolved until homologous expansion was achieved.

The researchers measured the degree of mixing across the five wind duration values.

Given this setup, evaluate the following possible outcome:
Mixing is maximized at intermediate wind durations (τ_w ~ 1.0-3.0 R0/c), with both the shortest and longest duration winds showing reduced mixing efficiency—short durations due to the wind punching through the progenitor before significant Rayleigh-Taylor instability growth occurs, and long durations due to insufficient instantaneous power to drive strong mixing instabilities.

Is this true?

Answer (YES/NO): NO